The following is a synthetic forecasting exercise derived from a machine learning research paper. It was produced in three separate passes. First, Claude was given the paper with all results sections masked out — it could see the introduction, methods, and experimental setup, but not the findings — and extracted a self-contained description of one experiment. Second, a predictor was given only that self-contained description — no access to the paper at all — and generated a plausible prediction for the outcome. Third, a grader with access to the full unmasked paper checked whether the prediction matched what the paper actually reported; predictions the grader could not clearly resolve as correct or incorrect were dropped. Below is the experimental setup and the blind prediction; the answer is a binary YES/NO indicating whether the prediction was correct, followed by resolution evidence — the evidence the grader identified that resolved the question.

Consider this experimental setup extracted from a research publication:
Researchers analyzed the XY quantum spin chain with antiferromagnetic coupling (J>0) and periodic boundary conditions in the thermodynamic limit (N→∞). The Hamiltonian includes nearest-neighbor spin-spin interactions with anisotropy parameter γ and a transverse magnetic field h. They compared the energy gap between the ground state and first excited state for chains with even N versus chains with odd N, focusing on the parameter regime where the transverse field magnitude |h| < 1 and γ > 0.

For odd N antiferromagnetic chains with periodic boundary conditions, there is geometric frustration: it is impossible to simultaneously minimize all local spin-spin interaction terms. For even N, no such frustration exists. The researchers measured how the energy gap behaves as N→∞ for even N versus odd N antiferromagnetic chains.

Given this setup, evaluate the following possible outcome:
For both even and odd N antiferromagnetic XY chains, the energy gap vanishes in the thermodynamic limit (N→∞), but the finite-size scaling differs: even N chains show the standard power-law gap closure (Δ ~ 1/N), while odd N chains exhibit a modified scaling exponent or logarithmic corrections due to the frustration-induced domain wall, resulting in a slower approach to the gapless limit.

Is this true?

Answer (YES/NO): NO